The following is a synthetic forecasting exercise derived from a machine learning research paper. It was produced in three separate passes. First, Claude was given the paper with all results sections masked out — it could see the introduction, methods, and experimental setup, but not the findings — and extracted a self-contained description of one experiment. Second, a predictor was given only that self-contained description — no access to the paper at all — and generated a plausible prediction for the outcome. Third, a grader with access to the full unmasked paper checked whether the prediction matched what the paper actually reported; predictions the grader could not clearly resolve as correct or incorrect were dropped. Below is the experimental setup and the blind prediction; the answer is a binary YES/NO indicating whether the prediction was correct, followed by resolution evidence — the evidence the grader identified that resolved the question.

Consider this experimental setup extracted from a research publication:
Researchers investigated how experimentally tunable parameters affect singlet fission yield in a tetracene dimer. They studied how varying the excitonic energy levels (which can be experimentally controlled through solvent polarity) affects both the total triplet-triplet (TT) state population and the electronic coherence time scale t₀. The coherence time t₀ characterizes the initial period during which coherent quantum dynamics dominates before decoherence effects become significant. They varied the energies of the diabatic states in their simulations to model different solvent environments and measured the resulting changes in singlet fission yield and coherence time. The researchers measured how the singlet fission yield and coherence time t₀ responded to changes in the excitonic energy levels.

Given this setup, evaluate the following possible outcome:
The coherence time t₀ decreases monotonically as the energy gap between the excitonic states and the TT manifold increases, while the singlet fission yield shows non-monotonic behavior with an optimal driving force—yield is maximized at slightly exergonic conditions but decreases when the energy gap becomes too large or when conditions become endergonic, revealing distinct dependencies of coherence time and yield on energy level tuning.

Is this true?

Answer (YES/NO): NO